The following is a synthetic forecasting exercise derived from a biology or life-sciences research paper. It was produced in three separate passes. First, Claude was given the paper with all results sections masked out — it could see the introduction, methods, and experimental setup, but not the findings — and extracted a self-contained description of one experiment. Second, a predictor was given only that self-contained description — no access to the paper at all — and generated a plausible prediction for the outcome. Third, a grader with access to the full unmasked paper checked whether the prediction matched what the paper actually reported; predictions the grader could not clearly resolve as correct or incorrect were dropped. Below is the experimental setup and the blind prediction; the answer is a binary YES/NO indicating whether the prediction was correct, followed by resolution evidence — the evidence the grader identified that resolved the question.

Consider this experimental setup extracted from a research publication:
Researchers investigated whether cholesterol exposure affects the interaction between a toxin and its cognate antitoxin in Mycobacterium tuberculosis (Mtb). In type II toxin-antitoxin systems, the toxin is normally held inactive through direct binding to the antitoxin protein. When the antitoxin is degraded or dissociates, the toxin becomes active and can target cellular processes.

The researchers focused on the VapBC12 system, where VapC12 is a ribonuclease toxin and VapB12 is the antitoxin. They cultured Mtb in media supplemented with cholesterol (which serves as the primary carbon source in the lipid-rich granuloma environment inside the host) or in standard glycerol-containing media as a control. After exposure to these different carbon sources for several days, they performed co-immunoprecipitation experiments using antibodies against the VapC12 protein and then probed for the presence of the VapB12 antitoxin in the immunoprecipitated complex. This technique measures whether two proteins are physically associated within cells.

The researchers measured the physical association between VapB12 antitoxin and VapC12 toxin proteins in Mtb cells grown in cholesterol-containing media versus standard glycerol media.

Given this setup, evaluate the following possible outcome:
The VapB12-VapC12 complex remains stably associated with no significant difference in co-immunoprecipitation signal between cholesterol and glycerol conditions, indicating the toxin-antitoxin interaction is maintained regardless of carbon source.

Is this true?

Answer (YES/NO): NO